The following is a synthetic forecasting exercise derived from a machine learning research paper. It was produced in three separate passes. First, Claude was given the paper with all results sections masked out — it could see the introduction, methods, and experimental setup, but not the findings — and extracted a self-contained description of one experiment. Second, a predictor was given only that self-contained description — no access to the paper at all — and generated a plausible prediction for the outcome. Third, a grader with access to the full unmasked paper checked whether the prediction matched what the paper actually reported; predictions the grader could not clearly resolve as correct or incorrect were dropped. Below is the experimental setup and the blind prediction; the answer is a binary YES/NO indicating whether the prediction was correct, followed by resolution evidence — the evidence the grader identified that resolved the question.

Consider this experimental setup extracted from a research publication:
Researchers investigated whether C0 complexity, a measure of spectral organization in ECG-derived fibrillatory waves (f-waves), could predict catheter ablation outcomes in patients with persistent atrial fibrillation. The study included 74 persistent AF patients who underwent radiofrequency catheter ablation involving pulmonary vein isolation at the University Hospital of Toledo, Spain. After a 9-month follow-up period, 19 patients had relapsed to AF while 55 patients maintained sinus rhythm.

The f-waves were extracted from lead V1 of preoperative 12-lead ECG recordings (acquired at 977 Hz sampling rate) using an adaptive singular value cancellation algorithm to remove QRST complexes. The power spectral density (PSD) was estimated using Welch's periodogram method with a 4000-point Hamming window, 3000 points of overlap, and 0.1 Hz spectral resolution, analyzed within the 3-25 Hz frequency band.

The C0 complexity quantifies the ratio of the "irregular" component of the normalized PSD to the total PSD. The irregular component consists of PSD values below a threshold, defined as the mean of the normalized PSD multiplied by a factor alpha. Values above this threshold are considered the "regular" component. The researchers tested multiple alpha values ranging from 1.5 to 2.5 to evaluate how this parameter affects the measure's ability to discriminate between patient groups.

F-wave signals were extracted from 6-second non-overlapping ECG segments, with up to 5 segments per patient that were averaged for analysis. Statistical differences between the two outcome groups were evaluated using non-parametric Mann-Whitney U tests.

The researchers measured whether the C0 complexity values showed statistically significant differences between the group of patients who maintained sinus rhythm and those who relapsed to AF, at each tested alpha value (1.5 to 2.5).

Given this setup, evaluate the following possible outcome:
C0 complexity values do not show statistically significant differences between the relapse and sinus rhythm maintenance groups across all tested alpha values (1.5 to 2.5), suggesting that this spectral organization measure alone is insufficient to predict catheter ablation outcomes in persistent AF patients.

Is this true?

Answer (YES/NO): NO